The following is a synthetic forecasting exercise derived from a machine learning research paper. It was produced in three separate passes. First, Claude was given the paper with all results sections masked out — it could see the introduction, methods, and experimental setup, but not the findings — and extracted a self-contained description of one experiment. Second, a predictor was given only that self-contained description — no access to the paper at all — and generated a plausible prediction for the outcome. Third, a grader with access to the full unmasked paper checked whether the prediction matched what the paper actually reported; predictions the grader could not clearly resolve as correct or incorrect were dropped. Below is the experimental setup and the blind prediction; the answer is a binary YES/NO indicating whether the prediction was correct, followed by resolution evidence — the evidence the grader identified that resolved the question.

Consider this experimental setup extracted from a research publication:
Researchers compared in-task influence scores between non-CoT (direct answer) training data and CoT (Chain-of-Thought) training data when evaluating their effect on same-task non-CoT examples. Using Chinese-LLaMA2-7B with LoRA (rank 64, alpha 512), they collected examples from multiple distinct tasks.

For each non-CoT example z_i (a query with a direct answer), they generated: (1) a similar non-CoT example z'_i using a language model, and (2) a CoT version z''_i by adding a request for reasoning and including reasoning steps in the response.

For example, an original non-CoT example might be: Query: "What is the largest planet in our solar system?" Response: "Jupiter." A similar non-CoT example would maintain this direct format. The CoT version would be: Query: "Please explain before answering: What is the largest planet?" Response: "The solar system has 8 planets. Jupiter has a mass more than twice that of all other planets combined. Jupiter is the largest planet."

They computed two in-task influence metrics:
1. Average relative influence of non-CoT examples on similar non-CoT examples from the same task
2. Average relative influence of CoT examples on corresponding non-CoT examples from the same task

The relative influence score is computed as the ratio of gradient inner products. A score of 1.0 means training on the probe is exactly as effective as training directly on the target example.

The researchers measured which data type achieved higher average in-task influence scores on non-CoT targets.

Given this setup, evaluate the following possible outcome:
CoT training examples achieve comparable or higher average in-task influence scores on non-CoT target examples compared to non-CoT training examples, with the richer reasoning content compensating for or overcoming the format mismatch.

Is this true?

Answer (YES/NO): NO